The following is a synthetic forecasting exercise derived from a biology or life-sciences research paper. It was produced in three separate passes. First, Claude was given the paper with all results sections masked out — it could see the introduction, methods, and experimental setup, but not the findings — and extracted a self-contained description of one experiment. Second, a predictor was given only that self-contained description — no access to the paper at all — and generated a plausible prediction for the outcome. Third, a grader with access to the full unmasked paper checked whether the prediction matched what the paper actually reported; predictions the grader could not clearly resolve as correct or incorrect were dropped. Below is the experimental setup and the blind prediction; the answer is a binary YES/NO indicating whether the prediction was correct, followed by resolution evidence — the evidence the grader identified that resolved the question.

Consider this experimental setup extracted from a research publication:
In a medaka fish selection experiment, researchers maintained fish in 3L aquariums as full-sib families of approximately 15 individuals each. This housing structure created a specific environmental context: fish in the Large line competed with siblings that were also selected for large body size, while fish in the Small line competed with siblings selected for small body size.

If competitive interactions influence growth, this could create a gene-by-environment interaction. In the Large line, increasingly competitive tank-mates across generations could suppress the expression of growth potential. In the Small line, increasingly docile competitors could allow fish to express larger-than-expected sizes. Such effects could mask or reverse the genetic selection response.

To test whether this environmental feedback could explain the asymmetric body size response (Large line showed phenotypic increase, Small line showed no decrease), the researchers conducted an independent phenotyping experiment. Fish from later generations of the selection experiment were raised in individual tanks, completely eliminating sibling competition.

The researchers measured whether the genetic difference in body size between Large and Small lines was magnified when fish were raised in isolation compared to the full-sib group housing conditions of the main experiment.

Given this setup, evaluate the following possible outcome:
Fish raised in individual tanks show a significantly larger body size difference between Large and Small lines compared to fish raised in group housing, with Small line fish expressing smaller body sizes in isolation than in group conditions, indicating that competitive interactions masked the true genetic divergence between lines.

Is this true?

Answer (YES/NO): NO